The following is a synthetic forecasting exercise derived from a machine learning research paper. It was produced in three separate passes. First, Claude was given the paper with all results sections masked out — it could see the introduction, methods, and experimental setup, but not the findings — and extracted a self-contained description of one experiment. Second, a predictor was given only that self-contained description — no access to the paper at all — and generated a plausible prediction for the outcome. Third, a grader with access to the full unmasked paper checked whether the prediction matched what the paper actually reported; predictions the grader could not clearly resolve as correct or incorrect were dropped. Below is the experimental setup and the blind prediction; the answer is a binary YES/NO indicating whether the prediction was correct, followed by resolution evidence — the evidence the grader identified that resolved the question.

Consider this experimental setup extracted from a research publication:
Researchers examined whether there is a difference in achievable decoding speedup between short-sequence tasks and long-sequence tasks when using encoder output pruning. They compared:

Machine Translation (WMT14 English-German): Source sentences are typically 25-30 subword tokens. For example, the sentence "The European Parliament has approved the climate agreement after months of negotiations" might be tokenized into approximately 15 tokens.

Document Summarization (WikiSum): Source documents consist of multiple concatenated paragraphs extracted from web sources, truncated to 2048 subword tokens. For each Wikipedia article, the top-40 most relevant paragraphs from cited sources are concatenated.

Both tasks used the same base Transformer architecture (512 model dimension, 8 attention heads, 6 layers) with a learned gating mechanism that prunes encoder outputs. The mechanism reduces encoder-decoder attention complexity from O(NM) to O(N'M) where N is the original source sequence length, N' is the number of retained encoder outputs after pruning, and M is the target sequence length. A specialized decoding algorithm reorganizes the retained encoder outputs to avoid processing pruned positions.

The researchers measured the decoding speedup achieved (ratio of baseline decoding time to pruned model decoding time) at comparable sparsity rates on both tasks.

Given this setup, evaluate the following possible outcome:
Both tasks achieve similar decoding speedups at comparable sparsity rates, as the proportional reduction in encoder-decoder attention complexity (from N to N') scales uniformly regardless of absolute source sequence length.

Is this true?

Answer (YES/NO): NO